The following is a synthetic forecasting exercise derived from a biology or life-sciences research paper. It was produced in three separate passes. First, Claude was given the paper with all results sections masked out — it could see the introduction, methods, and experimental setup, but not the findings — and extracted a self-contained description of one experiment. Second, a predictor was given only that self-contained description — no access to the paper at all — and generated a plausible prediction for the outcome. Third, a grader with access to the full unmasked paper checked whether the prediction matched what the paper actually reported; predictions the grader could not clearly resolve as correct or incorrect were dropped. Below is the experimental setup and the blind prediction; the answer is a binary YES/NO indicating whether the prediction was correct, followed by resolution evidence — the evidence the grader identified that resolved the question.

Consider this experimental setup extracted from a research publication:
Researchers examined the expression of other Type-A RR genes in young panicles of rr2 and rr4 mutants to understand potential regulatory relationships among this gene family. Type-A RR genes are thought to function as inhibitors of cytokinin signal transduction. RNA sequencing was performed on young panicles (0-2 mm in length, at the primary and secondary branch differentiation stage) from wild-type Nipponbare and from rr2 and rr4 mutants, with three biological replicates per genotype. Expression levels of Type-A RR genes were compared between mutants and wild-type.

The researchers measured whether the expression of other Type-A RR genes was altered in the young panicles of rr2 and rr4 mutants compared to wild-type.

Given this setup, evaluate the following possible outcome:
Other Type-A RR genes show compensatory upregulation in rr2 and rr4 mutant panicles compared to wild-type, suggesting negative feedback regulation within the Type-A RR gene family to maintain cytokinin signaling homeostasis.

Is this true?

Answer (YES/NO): NO